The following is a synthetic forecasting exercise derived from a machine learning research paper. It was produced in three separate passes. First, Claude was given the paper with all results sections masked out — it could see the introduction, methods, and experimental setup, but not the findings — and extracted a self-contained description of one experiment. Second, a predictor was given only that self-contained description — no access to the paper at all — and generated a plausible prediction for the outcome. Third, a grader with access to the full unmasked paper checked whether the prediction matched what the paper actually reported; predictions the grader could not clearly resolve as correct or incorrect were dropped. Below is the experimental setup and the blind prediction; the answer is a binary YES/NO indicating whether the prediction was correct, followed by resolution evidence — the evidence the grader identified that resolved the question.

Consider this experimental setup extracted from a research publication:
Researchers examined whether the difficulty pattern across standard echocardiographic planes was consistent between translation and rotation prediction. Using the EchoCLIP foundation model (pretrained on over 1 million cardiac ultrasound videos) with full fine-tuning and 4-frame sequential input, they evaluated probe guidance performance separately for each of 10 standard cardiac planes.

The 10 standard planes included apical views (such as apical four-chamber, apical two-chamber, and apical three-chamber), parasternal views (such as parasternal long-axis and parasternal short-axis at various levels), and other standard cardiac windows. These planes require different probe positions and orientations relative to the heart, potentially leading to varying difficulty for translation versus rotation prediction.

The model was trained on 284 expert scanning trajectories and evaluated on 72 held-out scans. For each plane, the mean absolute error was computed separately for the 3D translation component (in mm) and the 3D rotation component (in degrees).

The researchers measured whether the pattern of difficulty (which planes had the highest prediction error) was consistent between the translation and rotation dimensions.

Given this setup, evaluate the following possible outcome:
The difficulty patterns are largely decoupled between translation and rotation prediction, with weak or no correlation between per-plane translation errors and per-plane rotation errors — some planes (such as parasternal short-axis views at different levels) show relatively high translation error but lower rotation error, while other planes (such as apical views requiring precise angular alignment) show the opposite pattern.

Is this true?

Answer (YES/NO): NO